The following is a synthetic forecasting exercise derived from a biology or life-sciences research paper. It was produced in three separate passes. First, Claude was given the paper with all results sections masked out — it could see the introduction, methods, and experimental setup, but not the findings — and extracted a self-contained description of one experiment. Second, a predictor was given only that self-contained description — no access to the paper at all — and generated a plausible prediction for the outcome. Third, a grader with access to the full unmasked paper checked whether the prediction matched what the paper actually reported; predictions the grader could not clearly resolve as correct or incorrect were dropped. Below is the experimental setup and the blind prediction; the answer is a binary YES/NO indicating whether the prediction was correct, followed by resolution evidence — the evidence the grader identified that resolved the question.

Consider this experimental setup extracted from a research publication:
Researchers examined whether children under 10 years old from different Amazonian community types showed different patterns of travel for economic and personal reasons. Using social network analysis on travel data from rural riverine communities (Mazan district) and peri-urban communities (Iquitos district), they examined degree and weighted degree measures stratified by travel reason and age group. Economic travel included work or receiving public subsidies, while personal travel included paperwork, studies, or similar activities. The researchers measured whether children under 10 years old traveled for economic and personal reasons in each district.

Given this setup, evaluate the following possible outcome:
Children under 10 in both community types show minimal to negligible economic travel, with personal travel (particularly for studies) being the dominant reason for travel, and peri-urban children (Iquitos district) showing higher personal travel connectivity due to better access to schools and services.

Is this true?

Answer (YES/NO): NO